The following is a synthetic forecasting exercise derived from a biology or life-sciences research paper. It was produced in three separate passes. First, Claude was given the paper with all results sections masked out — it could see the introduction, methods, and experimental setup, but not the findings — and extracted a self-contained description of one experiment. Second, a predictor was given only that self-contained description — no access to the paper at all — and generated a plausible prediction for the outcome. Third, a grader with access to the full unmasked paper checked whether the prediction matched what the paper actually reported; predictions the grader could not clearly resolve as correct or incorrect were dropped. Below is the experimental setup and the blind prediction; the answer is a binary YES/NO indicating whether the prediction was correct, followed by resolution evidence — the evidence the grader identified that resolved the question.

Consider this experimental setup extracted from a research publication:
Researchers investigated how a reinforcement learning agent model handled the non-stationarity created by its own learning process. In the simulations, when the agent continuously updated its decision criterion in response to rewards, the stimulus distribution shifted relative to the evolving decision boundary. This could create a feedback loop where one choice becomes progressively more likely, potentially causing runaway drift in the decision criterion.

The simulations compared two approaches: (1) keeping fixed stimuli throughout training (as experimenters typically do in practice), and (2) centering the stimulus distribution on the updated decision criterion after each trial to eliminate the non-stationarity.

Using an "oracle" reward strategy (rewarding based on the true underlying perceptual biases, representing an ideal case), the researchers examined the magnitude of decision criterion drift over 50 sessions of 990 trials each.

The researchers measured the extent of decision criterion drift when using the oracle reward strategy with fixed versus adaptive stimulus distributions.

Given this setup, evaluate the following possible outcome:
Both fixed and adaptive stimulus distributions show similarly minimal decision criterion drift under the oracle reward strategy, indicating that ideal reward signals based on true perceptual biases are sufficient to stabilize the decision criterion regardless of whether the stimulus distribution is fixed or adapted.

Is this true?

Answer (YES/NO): NO